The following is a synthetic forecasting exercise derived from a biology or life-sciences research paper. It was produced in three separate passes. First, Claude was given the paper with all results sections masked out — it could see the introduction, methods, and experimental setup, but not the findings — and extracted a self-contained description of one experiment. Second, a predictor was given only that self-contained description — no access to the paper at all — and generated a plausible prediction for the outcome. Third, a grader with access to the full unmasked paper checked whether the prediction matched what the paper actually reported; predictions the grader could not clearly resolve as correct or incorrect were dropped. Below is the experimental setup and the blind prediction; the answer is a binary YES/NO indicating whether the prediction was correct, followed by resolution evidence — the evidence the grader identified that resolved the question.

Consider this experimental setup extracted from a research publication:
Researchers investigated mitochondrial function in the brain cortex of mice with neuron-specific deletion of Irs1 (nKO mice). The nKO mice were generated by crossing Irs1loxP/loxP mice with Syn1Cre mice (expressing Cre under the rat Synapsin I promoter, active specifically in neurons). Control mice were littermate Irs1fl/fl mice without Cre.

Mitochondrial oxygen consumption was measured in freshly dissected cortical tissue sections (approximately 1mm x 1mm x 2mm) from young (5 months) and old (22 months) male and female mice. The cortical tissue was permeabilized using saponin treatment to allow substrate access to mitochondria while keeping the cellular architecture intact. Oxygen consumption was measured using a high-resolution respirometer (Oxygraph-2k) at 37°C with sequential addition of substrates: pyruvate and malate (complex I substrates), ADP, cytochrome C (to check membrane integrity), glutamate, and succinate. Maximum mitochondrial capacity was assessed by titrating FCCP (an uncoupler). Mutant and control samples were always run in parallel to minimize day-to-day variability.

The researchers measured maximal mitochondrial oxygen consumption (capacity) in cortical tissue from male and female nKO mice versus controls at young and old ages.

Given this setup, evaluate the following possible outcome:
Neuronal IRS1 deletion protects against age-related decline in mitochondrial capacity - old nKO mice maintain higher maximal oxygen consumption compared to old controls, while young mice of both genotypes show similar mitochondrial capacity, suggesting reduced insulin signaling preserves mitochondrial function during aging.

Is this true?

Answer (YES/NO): NO